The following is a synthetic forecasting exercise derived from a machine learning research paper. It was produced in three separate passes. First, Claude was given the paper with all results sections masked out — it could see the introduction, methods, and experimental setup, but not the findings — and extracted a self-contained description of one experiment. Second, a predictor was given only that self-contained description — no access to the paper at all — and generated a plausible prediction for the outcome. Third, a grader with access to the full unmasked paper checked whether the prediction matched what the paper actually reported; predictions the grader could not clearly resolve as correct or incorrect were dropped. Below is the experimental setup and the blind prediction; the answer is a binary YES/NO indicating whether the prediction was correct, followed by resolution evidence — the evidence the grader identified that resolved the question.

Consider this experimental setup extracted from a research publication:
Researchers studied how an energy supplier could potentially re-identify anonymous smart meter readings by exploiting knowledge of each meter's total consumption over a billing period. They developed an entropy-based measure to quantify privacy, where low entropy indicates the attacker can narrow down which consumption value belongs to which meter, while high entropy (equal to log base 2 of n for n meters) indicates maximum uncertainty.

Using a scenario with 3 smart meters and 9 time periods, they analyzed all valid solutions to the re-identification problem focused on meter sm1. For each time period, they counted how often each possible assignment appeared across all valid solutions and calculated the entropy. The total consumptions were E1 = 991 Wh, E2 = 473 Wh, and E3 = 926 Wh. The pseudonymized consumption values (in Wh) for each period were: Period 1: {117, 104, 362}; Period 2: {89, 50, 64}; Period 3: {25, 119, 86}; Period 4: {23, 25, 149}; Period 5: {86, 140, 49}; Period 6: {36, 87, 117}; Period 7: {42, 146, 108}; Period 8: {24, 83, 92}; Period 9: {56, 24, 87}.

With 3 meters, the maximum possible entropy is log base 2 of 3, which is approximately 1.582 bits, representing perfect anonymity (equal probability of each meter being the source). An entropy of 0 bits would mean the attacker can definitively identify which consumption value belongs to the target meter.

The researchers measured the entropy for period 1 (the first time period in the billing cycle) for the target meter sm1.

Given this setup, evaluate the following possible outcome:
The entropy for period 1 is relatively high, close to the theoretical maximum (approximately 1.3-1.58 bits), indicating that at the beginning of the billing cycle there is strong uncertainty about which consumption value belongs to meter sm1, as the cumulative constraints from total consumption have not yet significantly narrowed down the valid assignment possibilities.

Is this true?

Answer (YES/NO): NO